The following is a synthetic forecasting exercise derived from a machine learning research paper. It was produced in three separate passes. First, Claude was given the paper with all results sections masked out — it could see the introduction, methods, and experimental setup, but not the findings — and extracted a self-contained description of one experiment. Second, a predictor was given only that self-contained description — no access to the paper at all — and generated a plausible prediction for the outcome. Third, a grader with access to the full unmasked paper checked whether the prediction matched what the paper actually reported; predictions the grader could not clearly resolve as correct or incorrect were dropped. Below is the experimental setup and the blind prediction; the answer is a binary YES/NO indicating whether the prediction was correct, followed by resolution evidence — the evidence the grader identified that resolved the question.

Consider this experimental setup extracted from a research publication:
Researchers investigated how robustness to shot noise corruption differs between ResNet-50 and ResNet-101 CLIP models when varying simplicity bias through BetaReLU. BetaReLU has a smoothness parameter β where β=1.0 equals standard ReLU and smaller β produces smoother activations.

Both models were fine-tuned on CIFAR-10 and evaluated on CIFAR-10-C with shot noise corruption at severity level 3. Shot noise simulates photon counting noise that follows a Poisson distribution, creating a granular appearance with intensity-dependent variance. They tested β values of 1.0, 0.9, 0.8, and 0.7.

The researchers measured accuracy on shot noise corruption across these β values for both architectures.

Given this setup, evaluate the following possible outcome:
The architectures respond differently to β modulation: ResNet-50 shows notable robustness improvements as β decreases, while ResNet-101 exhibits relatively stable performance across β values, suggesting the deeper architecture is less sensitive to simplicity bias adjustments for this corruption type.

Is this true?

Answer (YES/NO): NO